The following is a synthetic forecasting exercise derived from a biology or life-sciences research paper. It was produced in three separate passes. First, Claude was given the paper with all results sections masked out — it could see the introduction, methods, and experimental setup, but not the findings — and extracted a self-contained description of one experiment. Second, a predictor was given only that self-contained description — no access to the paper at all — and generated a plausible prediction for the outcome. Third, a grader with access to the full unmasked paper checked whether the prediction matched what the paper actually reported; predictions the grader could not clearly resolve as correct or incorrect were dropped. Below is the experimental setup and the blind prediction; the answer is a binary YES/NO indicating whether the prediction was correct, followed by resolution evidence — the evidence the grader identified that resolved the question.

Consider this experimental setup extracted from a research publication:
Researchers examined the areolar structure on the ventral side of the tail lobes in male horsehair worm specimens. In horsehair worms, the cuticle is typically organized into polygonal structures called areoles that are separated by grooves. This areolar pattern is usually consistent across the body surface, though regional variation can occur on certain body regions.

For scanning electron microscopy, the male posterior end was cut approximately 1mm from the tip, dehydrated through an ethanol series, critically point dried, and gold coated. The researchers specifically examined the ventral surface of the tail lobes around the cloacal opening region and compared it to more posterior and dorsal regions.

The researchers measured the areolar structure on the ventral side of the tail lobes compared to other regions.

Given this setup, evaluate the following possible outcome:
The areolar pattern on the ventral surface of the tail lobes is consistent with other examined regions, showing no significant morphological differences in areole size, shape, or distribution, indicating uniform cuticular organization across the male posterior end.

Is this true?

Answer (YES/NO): NO